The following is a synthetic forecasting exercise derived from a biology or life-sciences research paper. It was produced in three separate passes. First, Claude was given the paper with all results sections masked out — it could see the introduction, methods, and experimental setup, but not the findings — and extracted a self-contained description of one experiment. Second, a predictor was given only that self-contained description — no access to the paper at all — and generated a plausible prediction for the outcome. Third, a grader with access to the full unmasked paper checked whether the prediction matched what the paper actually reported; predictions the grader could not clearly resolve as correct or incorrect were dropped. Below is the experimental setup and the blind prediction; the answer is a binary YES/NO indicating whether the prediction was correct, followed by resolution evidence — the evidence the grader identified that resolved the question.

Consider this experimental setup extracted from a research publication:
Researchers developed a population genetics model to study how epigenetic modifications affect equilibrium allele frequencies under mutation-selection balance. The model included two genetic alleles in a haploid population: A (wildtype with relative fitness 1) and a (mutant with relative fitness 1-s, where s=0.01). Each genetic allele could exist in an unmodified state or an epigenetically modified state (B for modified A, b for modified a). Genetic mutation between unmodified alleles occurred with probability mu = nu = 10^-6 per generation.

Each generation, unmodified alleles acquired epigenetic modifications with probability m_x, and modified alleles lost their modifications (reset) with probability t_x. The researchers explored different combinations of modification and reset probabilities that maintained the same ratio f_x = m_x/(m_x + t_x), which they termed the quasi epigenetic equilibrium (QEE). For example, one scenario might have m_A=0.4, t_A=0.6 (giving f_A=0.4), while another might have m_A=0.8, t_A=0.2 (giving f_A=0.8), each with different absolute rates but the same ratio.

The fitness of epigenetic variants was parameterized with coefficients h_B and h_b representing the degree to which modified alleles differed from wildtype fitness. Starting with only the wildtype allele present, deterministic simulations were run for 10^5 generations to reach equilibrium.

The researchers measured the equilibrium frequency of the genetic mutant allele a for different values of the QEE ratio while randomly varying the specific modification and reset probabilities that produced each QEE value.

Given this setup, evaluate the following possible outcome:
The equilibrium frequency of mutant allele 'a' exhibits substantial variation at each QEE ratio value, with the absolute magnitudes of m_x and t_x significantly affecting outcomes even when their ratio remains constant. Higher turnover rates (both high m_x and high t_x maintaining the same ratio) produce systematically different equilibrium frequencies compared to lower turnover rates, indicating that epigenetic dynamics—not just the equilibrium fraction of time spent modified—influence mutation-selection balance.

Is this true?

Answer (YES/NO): NO